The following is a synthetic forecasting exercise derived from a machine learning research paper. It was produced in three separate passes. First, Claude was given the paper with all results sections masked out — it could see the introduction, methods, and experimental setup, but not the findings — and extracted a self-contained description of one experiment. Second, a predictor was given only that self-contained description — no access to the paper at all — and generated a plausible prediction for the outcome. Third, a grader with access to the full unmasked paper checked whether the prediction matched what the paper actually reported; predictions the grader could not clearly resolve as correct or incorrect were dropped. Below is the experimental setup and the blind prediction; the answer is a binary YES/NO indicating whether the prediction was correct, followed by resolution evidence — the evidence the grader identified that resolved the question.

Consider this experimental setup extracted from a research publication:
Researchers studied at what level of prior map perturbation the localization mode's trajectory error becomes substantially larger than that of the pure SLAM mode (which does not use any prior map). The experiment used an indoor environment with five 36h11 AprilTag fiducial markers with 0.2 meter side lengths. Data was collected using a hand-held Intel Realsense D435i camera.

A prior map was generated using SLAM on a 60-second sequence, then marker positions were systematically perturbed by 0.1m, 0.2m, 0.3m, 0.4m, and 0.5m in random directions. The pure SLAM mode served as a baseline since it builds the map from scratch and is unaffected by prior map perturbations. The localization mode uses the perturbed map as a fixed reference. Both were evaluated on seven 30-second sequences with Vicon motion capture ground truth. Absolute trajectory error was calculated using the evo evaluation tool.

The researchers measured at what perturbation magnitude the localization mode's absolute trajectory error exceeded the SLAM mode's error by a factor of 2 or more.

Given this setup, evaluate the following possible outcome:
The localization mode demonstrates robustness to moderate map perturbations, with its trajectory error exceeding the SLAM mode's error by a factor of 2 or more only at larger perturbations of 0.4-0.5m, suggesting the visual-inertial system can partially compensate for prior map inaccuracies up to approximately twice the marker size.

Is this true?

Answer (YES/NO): NO